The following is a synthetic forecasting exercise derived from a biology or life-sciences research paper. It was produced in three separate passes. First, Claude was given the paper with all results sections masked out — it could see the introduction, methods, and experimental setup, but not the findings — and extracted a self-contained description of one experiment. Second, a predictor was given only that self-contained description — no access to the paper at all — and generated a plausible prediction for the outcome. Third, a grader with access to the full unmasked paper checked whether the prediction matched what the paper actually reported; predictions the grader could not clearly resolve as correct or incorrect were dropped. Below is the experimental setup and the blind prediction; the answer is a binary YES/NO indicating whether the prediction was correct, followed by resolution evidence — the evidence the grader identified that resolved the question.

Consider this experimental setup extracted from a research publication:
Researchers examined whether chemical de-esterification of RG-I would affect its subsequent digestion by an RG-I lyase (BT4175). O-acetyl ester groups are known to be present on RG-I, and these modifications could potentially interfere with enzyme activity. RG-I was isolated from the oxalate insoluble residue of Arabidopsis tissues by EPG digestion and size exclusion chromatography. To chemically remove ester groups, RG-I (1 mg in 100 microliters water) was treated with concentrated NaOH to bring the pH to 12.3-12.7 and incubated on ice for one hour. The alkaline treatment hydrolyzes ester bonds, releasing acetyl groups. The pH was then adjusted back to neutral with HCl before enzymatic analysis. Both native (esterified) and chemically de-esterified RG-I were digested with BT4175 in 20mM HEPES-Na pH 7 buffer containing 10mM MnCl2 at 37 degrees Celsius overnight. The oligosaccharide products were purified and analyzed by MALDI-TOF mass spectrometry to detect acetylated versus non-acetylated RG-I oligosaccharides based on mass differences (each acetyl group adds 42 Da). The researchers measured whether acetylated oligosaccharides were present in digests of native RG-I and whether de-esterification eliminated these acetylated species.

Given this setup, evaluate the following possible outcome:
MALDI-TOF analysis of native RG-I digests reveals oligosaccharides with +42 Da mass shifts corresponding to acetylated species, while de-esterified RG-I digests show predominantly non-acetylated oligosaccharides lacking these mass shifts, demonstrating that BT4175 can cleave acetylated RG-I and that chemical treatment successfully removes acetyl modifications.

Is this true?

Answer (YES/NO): YES